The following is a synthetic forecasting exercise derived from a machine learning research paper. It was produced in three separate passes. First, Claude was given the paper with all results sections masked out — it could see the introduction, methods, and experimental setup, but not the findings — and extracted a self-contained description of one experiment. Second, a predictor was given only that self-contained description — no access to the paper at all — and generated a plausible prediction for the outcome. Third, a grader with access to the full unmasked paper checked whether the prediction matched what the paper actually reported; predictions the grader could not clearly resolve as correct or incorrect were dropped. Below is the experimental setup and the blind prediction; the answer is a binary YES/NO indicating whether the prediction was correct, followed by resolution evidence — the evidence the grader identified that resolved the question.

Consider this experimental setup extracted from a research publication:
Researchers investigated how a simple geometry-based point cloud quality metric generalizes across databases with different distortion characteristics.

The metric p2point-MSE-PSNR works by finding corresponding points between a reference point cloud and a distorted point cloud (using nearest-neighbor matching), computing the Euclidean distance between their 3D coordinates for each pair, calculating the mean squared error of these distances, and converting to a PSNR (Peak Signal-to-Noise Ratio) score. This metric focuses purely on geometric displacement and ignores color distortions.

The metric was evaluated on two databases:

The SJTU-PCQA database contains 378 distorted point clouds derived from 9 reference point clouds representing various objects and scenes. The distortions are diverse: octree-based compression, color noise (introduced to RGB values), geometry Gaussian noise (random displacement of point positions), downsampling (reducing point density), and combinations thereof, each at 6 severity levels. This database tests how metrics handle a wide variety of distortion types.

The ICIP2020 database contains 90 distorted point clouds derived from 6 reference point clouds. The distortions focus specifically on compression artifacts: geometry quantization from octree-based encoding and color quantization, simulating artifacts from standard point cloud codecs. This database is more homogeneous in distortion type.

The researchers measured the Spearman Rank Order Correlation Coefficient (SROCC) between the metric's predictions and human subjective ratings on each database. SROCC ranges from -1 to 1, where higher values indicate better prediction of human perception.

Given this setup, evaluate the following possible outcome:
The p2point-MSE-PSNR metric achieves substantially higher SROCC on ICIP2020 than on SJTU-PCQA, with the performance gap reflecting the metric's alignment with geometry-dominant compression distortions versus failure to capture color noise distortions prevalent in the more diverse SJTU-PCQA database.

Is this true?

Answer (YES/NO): YES